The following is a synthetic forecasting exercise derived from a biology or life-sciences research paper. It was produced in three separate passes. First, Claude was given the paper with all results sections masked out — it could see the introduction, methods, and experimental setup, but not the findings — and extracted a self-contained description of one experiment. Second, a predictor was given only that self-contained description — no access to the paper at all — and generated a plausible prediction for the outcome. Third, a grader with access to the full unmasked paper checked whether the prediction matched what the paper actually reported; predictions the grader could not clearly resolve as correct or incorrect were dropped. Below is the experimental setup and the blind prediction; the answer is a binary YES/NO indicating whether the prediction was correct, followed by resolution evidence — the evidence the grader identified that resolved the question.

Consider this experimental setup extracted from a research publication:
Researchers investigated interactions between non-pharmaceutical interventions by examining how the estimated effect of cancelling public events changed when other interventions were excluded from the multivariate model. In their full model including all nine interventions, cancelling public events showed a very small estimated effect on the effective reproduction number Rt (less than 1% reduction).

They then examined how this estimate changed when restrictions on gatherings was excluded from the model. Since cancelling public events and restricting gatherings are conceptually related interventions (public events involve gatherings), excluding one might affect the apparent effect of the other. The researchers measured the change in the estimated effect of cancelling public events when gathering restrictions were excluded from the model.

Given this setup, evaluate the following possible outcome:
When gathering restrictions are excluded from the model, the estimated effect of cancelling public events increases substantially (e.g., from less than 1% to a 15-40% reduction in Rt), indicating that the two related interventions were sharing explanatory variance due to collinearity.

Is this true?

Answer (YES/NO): YES